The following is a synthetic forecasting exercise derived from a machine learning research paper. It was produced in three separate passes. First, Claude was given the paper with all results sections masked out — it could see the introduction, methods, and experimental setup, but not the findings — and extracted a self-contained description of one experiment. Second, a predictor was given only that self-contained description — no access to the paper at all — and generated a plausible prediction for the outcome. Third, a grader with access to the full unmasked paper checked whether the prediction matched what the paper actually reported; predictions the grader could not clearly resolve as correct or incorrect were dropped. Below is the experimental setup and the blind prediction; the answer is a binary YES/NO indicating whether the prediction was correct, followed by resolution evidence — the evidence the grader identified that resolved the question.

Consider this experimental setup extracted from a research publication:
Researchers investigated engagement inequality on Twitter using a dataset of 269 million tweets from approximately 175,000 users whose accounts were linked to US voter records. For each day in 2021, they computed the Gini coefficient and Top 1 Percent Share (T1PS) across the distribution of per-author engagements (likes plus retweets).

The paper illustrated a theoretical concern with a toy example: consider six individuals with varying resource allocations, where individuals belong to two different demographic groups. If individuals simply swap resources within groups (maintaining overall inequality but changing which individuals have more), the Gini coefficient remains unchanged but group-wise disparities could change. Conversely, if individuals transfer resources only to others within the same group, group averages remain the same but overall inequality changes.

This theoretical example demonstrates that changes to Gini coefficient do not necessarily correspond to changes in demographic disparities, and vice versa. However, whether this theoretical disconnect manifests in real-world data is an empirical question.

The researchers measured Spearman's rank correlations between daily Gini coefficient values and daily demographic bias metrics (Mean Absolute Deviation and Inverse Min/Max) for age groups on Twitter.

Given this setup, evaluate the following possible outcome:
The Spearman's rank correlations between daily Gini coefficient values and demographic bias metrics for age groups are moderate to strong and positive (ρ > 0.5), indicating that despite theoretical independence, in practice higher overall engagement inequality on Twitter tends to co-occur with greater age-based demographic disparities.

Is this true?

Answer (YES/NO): NO